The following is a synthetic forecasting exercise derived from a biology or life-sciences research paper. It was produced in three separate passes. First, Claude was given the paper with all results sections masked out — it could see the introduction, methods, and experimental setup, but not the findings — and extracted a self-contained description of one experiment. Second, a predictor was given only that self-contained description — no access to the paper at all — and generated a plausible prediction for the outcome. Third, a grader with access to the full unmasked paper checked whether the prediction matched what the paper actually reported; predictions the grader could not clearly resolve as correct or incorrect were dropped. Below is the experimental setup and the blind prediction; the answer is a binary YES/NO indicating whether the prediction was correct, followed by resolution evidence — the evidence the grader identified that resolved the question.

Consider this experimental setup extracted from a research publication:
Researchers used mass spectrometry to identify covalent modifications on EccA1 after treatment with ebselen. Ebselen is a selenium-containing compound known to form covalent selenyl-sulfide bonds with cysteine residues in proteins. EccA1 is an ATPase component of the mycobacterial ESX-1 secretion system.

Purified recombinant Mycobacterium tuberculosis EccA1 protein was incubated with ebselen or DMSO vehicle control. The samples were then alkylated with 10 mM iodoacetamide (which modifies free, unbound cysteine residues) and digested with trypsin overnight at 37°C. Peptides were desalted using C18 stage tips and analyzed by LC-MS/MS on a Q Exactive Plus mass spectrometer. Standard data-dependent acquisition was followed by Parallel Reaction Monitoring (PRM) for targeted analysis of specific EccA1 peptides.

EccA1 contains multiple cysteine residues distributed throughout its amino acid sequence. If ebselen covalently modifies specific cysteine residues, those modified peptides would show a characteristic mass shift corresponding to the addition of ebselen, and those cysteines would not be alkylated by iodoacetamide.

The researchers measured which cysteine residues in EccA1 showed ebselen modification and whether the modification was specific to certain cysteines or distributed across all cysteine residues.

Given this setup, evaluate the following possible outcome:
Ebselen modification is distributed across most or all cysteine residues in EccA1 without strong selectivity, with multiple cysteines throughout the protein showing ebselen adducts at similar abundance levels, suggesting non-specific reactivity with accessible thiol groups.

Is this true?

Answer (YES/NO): NO